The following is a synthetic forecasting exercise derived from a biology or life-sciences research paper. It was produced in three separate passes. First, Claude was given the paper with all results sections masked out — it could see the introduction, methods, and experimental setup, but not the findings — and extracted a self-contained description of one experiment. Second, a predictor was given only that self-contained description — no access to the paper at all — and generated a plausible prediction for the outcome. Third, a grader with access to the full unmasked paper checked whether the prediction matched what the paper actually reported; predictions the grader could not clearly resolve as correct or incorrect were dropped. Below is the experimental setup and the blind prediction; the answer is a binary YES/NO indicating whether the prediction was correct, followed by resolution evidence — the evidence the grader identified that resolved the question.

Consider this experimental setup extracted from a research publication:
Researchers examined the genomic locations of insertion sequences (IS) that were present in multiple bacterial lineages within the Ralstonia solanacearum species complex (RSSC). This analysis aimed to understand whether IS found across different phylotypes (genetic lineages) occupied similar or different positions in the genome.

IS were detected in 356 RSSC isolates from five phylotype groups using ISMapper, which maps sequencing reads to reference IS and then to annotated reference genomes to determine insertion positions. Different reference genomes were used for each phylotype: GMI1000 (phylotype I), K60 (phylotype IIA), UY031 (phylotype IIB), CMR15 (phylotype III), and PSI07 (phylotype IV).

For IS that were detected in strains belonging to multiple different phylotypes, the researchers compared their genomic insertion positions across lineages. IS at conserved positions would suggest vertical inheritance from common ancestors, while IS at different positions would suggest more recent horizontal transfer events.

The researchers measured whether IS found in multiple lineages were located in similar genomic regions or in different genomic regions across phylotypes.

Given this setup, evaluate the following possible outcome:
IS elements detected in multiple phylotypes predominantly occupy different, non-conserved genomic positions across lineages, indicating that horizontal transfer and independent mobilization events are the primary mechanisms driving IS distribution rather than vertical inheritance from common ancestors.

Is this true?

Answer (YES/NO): NO